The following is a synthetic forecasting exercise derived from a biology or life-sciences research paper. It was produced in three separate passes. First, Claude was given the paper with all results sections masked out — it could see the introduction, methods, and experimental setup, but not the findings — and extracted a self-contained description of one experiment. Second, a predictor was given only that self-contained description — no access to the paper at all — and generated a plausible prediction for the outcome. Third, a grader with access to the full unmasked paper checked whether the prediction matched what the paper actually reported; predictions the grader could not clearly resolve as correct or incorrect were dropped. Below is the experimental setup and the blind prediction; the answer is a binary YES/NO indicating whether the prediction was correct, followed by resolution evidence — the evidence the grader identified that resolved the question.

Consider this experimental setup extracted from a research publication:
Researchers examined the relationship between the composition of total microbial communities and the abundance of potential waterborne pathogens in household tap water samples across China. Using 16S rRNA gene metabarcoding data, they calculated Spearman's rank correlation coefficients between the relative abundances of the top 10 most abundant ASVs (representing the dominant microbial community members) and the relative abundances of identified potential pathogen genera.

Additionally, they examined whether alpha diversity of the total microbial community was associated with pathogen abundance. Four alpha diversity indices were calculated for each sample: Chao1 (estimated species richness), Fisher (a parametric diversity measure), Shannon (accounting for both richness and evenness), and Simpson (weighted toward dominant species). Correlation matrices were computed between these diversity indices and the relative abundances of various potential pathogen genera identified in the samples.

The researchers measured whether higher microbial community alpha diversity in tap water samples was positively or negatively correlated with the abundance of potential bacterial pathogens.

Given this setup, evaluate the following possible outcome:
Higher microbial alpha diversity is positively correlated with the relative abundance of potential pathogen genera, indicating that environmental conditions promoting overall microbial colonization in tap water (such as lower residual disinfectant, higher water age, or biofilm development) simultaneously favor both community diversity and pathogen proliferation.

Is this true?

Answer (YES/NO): NO